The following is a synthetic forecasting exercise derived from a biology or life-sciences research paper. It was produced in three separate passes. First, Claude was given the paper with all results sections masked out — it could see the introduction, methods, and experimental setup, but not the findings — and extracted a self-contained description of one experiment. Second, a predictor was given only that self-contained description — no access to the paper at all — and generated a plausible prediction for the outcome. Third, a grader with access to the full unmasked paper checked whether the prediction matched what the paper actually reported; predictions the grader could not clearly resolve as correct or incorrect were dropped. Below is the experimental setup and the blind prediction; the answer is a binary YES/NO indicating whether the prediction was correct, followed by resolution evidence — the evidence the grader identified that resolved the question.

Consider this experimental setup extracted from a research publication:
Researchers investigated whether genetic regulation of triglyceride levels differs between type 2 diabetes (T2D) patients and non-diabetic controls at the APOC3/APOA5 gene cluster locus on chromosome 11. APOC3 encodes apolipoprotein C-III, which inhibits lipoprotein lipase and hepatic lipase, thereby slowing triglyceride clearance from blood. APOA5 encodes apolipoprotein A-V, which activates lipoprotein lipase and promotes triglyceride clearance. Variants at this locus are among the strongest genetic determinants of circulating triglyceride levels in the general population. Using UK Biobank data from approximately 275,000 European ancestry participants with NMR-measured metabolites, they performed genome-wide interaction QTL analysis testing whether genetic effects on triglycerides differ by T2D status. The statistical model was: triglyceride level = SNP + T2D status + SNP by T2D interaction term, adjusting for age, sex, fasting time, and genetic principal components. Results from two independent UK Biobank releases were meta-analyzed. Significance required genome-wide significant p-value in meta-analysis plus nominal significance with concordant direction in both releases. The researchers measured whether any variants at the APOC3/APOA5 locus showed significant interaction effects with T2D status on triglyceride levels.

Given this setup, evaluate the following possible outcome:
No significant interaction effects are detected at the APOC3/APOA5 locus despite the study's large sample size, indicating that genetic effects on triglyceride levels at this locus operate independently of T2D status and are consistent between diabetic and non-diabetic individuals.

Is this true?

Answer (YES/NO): YES